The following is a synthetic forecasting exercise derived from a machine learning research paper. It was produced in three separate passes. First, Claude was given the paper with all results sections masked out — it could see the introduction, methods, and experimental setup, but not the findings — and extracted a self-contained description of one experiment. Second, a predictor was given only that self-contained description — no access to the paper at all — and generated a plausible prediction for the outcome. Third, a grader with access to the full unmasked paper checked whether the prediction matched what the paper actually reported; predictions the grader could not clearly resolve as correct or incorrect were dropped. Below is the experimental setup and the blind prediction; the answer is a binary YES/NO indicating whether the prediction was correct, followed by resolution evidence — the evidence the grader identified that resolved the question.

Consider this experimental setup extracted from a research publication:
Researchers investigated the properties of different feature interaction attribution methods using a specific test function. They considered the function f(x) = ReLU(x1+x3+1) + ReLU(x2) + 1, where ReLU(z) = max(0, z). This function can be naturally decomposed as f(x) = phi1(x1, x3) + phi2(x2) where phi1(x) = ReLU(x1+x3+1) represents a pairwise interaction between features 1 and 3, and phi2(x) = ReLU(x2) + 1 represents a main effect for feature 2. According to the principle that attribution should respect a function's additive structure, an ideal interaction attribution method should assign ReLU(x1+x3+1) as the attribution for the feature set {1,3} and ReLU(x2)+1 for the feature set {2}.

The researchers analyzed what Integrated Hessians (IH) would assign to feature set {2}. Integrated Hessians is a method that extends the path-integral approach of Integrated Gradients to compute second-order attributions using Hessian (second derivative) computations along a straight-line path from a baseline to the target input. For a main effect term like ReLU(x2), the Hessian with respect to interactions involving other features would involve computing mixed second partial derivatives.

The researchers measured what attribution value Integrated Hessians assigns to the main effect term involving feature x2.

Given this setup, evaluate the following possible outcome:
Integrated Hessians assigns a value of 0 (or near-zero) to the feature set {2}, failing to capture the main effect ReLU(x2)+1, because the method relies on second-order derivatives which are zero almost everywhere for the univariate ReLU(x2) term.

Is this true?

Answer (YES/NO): YES